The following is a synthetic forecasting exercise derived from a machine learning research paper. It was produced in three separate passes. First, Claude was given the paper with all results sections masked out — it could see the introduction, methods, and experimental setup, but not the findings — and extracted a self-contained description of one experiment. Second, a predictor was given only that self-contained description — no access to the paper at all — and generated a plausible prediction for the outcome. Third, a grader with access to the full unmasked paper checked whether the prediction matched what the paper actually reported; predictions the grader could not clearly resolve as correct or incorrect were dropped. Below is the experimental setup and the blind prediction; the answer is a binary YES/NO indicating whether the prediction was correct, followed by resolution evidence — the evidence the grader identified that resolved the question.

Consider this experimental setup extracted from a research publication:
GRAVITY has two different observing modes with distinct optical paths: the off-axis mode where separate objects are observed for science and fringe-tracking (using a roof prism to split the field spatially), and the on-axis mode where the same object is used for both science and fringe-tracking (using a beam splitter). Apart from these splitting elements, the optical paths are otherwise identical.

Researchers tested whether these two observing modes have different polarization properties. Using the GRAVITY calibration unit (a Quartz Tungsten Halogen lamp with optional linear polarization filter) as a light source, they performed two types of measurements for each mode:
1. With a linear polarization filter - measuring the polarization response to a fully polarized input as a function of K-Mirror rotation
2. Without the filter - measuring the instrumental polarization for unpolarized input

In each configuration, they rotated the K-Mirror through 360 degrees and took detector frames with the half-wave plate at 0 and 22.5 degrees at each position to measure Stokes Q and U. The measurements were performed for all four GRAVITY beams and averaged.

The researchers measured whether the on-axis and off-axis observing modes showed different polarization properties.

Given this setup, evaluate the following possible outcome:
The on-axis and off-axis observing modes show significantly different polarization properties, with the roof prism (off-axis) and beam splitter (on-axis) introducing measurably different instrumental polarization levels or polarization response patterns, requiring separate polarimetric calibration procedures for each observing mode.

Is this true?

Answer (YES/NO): YES